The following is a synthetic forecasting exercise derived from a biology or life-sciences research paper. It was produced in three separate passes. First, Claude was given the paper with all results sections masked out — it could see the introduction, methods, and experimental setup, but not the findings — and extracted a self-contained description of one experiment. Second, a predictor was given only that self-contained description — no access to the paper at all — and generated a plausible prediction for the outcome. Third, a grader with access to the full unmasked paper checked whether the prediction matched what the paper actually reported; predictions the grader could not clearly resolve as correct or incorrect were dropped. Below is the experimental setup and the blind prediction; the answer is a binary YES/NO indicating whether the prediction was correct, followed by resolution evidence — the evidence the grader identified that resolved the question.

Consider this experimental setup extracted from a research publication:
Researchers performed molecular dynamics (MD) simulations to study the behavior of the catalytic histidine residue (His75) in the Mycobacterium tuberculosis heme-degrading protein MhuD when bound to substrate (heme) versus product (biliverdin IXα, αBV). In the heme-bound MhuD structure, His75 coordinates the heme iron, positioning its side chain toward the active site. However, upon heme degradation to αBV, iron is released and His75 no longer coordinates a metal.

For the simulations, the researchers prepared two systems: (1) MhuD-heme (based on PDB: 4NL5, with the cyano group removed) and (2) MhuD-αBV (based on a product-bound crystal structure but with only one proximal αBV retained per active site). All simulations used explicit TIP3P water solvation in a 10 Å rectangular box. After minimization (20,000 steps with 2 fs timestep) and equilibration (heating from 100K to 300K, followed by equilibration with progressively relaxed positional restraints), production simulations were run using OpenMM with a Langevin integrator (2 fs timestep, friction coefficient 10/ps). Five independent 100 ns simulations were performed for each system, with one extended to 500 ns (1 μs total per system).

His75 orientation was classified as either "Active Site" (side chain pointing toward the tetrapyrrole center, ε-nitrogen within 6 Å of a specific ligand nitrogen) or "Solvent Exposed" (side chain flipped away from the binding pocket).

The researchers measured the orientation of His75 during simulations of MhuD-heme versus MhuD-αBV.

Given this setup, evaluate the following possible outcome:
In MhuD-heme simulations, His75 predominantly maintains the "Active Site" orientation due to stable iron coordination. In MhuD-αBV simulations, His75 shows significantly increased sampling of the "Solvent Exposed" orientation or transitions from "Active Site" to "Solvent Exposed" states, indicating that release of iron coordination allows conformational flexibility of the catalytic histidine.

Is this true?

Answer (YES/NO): YES